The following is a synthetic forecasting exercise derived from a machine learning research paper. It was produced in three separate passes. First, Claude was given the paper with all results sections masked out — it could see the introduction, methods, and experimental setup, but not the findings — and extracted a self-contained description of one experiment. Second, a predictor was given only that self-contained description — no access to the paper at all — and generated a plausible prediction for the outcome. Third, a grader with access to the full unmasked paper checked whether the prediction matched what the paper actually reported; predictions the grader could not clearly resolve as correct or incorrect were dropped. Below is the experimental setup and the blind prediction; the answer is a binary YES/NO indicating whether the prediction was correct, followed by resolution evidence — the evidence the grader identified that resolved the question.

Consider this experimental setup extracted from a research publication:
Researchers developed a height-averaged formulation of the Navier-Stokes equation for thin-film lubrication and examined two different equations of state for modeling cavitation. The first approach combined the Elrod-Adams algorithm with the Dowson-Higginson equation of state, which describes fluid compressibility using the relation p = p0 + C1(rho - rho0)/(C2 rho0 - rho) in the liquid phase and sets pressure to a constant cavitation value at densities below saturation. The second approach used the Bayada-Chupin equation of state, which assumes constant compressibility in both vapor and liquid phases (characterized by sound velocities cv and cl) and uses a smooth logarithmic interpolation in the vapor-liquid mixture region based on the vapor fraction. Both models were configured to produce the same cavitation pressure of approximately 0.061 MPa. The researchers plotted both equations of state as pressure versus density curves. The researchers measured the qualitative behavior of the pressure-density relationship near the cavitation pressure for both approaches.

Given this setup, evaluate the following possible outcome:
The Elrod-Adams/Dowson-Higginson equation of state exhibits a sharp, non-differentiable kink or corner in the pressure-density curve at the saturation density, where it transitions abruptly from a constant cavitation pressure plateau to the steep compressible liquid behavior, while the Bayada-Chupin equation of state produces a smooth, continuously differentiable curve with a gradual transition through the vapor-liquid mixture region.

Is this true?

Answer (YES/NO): YES